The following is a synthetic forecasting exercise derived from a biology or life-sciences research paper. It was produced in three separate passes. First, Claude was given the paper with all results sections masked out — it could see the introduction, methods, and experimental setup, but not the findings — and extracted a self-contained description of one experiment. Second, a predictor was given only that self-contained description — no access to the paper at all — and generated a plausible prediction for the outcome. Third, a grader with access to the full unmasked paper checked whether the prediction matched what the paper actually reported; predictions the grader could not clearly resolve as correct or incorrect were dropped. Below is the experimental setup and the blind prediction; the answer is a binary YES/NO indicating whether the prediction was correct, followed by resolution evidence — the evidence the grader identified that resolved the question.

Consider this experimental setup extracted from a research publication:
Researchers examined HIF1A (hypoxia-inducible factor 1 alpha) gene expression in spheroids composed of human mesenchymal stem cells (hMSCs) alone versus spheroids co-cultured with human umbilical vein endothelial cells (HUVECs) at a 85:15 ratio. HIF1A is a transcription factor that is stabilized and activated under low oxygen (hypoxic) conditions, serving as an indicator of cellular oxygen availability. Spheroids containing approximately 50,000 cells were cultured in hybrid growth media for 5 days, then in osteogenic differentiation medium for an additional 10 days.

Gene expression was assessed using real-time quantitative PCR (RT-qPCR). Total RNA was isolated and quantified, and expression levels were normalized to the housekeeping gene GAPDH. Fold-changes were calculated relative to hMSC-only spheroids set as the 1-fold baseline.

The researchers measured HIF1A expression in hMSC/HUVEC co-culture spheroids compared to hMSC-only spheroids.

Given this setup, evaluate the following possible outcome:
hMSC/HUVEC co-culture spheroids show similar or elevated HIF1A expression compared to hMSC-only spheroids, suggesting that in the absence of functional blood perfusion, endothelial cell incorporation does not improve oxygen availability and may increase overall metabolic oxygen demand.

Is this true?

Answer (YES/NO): NO